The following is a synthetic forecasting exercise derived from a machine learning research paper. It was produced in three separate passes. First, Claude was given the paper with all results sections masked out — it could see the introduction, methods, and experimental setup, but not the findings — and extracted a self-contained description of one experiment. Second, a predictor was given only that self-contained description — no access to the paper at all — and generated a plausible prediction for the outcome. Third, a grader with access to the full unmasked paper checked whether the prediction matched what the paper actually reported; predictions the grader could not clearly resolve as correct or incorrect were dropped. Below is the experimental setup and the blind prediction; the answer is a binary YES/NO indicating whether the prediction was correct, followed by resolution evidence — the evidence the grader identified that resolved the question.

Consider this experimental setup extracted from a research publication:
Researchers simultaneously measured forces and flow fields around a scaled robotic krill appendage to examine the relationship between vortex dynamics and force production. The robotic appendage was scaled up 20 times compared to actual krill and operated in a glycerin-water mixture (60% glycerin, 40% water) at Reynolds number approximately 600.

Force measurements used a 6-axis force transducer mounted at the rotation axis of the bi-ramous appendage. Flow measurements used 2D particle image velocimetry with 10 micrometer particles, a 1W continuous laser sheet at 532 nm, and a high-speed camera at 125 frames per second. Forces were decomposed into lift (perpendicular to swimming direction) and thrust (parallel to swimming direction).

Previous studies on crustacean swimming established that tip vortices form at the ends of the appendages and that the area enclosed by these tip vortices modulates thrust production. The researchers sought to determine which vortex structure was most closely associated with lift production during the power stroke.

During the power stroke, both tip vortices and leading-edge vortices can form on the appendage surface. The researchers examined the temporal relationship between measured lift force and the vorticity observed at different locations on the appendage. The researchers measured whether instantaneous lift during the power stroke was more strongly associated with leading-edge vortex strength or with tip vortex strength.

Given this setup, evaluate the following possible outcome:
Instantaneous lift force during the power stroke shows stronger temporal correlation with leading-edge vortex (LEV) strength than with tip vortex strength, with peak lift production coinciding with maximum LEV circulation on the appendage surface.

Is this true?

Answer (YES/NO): NO